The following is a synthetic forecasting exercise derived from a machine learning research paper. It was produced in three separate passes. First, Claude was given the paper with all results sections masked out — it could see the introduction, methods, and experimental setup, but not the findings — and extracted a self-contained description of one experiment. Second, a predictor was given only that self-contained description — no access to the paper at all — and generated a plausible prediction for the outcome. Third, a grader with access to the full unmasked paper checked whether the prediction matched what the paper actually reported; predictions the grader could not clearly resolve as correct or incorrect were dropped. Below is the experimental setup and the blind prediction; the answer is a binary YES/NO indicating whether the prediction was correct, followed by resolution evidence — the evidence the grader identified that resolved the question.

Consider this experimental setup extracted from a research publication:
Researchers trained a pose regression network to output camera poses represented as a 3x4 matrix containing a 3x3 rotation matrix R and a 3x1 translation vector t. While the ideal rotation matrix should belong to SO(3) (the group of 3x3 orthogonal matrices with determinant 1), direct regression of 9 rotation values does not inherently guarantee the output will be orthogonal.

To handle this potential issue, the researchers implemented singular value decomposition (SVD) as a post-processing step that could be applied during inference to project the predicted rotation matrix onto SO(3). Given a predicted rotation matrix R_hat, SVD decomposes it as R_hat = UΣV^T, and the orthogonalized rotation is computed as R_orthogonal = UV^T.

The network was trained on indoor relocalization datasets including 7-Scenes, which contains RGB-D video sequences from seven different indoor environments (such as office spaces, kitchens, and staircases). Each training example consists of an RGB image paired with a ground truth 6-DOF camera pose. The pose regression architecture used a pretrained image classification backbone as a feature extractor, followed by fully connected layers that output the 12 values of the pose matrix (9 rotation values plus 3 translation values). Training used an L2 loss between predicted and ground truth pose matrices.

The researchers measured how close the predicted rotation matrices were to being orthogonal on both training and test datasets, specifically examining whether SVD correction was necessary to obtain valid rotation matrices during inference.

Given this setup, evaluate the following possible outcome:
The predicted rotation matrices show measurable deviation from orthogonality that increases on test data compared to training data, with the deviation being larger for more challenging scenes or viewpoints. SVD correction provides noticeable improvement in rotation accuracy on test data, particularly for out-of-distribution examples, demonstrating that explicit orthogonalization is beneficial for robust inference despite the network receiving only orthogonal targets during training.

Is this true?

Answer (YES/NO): NO